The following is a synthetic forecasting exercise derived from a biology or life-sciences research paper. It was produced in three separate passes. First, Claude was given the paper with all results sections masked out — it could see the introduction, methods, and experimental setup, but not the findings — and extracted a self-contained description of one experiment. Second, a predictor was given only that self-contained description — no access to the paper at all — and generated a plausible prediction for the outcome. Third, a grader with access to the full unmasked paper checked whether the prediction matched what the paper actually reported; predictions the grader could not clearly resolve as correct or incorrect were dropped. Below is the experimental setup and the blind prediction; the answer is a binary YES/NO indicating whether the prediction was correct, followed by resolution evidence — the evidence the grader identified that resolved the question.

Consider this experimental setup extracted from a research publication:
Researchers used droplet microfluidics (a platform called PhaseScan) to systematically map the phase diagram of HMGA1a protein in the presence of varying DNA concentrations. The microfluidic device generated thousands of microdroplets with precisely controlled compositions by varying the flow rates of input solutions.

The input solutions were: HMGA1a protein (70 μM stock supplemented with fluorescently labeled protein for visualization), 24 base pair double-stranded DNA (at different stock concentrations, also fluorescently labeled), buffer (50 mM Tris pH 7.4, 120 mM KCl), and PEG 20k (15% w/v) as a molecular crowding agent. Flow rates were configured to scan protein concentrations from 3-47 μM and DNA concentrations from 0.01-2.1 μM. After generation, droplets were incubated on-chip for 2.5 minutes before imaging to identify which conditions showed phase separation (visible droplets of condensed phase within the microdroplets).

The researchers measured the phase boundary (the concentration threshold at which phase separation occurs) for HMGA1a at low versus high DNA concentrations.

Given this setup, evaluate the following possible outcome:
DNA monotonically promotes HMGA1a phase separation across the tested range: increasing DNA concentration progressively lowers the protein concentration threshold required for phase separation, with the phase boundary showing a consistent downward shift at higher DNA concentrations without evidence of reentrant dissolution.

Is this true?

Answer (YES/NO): NO